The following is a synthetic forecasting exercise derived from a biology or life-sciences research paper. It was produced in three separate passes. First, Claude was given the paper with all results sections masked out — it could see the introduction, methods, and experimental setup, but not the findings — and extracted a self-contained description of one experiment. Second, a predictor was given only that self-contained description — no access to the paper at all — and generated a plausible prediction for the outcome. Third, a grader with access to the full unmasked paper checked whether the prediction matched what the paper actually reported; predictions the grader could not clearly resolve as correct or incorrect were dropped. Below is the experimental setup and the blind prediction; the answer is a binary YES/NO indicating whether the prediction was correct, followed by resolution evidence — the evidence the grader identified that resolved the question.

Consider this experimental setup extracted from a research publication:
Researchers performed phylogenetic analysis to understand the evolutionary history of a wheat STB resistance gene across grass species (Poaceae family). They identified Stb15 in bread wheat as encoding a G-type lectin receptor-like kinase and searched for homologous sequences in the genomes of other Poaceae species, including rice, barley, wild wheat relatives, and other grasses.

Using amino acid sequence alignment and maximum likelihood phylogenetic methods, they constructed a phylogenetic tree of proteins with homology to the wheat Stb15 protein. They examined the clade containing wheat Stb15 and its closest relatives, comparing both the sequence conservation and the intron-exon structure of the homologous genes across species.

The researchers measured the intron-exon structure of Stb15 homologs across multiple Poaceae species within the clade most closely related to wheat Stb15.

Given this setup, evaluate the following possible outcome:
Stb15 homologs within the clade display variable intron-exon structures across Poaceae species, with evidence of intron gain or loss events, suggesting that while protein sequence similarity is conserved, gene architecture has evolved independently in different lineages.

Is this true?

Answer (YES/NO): YES